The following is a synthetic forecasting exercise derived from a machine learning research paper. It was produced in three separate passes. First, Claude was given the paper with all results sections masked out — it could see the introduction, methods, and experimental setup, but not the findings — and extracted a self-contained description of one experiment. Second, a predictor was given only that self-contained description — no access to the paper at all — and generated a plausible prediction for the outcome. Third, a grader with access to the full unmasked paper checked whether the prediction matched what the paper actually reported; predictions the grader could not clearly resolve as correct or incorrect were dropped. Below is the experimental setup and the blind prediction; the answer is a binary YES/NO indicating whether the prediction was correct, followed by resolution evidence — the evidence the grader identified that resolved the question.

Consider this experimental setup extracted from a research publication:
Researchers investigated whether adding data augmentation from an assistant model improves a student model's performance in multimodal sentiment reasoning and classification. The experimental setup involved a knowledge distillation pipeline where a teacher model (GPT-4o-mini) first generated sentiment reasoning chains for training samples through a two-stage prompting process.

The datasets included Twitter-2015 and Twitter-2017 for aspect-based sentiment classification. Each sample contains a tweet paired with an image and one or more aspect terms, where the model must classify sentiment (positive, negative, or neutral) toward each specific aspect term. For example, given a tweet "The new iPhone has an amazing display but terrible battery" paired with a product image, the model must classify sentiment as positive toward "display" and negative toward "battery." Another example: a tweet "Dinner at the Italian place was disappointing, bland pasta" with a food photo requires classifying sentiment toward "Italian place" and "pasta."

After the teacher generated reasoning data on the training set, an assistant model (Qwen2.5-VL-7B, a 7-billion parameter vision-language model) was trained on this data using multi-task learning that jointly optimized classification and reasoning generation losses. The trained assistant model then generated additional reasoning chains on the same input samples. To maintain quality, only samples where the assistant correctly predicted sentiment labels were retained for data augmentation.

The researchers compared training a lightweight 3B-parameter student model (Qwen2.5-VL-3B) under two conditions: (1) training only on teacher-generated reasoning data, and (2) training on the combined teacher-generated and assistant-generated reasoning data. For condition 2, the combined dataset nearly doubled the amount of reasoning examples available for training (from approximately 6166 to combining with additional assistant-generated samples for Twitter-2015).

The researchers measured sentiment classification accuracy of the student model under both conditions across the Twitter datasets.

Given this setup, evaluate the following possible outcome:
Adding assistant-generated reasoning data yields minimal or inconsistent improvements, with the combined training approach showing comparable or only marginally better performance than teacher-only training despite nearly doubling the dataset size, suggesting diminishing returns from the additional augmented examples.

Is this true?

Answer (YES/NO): NO